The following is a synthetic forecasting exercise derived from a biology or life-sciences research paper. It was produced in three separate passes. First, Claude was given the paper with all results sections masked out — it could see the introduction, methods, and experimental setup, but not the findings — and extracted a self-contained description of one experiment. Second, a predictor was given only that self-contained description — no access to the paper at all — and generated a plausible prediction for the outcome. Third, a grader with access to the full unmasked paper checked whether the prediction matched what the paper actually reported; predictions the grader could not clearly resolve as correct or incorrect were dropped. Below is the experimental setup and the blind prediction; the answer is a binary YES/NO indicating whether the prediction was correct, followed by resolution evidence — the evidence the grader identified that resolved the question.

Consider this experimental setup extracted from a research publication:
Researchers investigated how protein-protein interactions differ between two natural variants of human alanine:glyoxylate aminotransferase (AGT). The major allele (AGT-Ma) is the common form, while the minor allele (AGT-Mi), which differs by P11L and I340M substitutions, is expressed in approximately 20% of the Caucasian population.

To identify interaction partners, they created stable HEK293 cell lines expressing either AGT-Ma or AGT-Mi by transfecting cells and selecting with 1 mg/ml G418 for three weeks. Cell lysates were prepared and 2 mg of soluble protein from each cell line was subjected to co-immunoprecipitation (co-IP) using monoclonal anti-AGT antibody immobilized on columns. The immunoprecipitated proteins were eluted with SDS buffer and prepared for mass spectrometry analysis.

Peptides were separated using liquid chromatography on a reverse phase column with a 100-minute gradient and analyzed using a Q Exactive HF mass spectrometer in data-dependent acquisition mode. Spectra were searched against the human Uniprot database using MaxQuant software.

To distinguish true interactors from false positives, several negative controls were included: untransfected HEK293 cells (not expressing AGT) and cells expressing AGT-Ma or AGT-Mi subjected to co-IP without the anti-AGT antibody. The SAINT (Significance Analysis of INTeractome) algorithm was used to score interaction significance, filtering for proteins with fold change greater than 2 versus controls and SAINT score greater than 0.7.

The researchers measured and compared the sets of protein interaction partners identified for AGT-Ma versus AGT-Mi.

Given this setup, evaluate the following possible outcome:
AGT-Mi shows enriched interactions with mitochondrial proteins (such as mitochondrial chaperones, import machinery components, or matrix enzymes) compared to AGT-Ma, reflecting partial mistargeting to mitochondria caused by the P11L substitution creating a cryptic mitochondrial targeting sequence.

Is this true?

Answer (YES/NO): NO